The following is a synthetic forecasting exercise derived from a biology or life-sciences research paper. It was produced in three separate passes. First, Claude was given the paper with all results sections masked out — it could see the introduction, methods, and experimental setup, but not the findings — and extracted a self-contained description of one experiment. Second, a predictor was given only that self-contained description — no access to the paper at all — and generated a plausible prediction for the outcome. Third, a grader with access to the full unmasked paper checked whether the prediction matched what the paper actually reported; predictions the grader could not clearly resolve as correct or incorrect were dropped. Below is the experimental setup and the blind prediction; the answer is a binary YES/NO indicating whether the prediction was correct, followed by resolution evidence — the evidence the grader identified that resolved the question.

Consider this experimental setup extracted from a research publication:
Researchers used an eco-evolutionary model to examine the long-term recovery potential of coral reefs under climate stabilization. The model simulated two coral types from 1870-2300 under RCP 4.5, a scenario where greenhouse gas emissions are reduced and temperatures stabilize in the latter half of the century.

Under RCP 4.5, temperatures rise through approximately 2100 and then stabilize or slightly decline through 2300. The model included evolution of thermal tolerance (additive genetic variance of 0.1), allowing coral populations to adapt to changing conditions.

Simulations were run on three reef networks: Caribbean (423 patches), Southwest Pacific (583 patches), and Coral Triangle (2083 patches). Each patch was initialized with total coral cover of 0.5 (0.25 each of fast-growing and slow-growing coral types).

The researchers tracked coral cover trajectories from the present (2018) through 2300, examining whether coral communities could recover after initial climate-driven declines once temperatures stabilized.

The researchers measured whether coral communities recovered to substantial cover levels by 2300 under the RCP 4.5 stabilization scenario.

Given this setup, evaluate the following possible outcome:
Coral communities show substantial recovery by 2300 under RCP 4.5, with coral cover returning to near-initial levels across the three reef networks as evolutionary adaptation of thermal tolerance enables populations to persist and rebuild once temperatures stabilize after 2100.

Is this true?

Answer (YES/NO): NO